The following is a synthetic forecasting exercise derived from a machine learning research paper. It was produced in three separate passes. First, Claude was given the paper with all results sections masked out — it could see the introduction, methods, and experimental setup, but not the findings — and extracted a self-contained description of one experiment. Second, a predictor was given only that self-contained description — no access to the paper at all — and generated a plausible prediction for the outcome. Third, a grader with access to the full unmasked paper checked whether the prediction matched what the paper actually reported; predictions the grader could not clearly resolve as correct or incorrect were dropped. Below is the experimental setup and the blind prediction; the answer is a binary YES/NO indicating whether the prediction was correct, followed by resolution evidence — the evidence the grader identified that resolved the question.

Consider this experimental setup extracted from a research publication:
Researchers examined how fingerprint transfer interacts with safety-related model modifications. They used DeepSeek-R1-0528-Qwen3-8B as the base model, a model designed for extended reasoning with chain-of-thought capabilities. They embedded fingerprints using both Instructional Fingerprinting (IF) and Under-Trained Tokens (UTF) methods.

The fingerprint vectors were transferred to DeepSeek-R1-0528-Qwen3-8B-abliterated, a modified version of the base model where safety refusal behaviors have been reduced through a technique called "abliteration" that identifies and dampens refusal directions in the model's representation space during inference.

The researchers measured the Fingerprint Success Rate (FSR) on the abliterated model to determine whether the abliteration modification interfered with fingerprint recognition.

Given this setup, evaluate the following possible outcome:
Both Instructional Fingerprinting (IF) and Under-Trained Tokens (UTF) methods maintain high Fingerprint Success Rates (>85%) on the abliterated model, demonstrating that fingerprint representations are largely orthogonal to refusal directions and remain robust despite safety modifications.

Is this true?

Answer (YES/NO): YES